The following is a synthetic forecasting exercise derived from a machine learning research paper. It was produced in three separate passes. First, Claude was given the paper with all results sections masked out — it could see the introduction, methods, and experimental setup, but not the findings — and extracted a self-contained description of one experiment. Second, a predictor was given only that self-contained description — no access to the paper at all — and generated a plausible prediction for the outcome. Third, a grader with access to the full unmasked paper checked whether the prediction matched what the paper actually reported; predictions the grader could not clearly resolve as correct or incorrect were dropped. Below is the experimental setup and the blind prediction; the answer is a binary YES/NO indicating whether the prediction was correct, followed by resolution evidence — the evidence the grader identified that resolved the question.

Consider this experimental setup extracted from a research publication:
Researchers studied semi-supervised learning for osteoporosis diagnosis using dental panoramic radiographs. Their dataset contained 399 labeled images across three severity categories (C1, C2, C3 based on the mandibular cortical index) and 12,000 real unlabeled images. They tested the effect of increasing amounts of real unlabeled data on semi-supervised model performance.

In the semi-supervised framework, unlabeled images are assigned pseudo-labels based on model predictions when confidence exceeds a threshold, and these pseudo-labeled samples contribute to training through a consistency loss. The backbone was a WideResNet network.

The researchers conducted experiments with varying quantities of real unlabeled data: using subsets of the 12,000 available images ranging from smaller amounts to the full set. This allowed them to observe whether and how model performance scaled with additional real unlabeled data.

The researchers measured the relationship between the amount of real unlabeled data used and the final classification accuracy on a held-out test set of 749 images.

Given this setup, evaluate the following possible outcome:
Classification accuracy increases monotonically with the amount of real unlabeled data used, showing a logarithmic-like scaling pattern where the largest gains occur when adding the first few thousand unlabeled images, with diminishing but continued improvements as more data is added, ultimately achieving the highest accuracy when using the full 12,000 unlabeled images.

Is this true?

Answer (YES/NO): NO